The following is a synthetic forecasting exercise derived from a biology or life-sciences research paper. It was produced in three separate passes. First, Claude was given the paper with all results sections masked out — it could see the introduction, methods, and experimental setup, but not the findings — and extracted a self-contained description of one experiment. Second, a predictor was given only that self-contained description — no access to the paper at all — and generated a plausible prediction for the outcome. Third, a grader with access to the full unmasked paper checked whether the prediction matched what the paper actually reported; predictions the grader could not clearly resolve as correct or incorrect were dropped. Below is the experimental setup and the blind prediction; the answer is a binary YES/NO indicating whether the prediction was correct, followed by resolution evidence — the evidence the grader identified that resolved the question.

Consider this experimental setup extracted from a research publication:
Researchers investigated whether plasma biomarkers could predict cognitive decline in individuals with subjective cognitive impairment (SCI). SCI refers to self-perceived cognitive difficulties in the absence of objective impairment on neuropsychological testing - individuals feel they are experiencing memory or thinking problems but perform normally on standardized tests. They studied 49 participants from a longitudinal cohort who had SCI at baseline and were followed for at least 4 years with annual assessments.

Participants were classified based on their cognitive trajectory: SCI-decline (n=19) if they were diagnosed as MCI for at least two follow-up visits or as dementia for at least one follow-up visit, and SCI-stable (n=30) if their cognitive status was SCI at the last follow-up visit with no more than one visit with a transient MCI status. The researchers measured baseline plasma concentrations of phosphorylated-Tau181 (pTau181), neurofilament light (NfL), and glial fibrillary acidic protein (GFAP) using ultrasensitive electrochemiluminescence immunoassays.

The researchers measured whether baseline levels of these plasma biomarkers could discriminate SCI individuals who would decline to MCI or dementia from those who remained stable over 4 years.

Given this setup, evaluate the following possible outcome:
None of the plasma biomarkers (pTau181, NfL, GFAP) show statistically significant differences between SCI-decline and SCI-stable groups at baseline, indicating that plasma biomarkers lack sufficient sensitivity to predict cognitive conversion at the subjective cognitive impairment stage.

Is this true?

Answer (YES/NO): NO